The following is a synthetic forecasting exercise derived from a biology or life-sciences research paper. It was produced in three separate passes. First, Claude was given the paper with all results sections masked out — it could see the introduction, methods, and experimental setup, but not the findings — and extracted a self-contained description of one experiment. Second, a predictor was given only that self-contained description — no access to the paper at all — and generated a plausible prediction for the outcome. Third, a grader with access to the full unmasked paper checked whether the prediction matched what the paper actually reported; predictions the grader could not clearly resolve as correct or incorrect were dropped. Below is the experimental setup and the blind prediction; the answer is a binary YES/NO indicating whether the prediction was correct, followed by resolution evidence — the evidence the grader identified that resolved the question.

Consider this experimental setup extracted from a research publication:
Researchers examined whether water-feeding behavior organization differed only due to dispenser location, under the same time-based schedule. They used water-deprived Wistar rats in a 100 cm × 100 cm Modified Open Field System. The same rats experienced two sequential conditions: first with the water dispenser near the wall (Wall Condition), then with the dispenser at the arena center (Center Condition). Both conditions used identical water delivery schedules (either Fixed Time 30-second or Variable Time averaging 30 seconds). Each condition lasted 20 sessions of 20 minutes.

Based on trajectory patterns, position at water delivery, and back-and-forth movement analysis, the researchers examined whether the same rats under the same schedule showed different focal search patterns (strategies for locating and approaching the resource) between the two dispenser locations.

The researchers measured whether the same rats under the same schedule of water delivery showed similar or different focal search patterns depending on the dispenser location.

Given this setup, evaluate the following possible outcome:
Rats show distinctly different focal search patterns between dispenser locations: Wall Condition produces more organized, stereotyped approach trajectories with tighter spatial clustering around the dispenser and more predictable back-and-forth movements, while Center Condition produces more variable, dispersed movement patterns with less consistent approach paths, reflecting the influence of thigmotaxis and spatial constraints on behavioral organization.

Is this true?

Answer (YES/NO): NO